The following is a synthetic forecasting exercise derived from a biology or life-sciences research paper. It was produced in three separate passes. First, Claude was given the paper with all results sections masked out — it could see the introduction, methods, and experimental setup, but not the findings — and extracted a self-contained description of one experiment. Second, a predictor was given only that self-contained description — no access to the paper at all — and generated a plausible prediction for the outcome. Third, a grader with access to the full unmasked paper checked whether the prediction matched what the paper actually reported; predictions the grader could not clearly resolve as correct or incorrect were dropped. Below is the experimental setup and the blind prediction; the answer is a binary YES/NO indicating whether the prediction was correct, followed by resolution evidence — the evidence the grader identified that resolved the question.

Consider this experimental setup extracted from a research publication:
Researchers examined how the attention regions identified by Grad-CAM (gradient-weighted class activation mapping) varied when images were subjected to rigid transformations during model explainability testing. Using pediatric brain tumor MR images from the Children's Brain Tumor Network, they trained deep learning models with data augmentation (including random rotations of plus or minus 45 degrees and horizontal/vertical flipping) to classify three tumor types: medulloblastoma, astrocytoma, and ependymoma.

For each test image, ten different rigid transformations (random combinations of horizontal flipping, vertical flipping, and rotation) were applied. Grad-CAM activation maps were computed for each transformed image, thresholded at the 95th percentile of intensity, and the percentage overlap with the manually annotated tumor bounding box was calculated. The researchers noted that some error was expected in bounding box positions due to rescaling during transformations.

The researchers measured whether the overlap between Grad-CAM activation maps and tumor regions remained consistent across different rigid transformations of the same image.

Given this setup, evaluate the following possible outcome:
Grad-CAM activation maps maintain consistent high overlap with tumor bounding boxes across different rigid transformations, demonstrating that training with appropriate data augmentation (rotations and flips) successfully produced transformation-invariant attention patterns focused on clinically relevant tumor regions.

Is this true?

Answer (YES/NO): NO